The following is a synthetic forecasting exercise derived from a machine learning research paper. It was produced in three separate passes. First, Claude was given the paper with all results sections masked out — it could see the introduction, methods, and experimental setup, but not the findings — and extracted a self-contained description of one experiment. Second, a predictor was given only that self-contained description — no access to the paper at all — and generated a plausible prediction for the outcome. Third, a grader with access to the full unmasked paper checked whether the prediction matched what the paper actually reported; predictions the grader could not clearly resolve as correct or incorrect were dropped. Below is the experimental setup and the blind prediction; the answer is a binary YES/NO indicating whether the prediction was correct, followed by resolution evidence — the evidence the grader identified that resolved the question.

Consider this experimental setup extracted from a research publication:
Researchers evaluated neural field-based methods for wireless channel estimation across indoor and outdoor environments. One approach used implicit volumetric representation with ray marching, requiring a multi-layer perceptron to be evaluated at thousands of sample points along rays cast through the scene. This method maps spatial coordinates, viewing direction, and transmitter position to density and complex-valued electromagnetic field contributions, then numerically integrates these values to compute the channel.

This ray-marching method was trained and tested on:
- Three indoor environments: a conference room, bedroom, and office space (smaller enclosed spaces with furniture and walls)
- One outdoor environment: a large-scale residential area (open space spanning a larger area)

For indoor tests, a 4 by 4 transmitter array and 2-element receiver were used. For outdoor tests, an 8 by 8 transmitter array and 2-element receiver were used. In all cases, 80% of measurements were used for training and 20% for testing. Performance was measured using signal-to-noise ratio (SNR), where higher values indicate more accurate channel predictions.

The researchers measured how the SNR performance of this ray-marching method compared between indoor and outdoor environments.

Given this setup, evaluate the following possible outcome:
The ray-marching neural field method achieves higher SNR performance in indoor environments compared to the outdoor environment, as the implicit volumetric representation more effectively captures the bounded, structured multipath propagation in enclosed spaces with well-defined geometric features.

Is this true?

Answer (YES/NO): YES